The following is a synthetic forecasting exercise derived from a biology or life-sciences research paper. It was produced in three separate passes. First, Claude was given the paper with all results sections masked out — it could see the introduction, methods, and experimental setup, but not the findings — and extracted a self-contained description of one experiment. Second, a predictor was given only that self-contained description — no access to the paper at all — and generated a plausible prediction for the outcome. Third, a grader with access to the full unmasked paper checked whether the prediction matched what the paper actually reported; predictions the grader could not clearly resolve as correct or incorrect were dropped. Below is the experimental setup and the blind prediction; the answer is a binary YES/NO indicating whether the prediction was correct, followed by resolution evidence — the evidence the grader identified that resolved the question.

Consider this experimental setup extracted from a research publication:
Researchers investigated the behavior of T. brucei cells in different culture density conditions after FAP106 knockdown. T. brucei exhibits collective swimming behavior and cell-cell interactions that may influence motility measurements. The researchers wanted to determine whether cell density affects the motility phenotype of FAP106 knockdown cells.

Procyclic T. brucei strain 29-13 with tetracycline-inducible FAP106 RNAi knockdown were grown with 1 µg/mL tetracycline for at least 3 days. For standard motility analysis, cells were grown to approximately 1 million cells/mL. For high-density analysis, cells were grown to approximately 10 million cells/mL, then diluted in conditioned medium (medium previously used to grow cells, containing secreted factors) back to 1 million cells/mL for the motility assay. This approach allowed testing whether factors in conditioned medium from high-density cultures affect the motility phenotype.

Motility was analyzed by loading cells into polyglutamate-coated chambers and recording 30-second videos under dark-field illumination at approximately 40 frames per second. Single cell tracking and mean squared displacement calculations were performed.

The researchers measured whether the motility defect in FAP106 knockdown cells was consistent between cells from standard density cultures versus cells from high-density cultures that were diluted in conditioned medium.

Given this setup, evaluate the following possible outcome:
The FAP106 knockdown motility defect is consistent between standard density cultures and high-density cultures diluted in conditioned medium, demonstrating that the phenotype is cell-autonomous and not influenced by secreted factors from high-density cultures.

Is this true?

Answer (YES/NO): NO